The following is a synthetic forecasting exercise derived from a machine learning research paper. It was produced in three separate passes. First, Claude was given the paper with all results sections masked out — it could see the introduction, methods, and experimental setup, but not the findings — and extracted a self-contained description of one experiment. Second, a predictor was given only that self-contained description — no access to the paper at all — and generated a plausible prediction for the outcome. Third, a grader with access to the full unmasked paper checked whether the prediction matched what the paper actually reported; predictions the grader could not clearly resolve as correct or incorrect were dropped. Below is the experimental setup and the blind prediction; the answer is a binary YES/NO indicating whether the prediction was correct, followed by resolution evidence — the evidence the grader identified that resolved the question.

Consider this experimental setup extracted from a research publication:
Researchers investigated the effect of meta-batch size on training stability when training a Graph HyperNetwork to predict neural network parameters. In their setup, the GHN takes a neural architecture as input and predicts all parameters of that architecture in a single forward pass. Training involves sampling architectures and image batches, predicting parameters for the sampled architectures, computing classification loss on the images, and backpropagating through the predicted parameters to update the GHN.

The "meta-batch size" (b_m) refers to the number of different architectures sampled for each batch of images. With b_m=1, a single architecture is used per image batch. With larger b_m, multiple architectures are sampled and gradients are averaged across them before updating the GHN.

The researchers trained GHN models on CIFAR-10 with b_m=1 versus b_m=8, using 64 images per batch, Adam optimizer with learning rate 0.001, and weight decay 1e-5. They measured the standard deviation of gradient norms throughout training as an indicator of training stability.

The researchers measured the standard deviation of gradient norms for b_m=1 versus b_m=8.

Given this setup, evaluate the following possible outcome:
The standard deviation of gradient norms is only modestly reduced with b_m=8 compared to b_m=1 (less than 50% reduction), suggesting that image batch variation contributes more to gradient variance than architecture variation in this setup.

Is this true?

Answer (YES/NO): NO